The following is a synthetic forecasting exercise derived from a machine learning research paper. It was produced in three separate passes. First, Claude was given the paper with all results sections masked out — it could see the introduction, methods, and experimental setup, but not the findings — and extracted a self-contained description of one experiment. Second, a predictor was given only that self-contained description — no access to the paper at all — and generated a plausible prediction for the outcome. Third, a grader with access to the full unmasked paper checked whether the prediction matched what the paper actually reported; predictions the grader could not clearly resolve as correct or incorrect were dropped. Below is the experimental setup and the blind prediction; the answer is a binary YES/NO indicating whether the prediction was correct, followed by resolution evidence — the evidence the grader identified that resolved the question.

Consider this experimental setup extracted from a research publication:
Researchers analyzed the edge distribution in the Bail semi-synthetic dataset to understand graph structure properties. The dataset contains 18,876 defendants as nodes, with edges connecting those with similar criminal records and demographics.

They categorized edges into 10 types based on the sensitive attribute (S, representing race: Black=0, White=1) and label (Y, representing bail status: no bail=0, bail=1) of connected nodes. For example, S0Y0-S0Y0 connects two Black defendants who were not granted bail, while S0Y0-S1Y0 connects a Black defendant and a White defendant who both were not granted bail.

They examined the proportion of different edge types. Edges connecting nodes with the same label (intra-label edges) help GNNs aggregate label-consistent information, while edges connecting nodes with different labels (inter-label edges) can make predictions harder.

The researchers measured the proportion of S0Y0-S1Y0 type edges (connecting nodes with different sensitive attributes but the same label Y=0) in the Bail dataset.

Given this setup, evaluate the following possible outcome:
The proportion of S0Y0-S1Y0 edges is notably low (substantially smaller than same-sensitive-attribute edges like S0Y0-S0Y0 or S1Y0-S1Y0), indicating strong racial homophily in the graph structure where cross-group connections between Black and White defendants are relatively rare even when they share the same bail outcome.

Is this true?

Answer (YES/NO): NO